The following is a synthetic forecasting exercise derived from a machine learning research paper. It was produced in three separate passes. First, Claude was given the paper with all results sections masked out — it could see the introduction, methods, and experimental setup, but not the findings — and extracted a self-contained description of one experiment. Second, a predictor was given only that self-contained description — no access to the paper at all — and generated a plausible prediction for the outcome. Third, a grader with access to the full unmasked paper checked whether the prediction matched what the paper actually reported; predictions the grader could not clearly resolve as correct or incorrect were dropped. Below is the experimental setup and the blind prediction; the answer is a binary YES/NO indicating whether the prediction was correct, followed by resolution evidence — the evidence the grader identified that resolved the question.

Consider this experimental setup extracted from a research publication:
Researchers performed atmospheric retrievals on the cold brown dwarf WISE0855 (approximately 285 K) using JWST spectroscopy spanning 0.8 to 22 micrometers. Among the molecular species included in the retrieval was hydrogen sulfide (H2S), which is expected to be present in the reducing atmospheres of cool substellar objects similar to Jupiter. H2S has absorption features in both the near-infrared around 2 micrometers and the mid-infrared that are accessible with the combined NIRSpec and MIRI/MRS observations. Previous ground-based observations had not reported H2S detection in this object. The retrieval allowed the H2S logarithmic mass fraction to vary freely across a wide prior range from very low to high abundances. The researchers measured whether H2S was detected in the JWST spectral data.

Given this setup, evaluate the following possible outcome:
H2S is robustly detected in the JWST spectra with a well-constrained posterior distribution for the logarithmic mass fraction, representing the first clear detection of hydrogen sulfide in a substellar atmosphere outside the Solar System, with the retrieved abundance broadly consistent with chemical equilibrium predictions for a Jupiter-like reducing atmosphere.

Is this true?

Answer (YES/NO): NO